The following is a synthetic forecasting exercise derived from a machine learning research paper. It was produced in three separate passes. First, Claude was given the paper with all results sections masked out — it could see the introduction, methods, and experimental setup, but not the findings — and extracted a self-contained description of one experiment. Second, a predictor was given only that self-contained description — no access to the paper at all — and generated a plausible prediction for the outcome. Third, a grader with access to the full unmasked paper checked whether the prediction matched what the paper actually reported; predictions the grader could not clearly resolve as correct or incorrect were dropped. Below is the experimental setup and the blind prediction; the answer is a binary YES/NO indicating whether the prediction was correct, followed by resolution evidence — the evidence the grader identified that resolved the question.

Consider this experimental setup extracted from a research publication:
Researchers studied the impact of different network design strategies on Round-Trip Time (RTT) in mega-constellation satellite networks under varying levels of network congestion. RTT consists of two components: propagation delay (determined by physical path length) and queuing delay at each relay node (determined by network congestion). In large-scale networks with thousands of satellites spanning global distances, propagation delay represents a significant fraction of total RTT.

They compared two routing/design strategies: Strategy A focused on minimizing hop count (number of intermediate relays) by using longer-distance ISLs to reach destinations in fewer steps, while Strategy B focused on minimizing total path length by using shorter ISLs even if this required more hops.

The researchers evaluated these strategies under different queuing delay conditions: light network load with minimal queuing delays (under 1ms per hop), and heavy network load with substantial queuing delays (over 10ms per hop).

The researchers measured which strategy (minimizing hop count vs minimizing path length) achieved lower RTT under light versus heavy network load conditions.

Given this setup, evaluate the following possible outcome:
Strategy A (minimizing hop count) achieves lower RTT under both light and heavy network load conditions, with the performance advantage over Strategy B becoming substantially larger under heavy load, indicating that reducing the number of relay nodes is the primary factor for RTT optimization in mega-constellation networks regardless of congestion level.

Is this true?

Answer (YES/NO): NO